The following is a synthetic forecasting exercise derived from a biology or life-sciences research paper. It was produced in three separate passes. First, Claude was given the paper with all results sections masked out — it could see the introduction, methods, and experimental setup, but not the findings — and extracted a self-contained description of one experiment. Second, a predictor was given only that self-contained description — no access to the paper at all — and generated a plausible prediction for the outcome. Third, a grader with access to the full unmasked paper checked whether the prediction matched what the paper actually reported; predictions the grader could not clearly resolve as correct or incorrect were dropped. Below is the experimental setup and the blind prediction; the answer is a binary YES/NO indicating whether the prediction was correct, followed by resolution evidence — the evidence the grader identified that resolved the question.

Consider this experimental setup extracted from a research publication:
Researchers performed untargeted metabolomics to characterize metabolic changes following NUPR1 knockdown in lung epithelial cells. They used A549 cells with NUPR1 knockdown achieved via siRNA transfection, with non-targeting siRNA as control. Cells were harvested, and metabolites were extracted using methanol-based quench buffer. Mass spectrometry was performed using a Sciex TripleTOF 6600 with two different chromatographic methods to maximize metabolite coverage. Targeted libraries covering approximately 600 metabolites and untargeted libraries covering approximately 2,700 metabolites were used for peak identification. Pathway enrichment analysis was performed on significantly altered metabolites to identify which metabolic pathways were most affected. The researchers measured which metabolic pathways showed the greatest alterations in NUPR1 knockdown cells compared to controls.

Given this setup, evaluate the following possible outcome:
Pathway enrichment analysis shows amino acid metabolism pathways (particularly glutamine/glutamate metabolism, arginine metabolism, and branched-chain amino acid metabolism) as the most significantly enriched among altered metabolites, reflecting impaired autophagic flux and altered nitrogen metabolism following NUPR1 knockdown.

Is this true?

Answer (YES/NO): NO